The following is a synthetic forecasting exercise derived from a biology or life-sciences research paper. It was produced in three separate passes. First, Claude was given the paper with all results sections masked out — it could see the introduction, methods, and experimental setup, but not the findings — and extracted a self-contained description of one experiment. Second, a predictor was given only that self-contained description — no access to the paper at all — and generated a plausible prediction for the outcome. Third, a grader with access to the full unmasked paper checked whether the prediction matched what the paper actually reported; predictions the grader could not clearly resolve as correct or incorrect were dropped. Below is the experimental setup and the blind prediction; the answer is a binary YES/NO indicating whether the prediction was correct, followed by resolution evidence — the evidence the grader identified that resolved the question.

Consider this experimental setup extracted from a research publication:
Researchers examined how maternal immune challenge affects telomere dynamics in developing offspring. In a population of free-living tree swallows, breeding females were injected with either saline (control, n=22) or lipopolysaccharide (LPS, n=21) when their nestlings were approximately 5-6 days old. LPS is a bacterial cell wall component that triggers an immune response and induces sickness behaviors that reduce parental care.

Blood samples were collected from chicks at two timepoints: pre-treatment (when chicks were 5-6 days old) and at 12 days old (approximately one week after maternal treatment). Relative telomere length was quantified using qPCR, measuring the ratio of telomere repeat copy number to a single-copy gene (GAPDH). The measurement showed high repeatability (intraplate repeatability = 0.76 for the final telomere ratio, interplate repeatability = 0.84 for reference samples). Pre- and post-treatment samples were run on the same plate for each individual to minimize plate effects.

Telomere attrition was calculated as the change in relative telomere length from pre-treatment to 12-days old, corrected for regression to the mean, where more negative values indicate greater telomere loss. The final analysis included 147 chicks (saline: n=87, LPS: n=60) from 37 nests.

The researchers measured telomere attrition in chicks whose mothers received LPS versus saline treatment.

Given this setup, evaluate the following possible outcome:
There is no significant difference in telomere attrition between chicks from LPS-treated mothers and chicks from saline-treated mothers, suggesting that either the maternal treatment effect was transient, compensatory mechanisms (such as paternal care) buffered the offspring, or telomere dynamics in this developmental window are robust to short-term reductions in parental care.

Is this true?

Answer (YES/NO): NO